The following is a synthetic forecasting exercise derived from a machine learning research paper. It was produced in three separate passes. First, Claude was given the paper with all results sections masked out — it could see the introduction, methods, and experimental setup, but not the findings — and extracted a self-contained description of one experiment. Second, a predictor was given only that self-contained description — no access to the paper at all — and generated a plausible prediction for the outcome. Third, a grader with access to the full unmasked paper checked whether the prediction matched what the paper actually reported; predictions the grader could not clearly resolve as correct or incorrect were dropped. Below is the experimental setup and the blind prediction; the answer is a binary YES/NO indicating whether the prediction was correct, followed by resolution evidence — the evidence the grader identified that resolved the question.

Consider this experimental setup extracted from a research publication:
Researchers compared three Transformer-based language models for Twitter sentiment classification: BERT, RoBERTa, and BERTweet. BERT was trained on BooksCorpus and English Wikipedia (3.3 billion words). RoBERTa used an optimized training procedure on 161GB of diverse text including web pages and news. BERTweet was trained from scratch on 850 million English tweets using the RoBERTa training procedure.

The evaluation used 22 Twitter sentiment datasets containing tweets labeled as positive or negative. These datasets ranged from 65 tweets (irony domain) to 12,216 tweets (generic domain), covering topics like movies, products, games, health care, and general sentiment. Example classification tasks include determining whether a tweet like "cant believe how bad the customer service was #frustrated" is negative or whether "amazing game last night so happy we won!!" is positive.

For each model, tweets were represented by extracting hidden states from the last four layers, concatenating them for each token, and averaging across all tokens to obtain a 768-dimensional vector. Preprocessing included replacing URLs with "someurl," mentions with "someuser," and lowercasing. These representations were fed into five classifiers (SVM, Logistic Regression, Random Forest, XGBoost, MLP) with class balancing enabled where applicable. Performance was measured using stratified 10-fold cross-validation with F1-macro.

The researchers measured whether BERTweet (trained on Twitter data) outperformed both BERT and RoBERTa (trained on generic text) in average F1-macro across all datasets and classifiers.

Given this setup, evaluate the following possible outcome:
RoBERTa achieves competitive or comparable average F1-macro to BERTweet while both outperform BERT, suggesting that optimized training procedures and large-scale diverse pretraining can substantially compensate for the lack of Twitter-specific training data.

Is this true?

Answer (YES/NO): NO